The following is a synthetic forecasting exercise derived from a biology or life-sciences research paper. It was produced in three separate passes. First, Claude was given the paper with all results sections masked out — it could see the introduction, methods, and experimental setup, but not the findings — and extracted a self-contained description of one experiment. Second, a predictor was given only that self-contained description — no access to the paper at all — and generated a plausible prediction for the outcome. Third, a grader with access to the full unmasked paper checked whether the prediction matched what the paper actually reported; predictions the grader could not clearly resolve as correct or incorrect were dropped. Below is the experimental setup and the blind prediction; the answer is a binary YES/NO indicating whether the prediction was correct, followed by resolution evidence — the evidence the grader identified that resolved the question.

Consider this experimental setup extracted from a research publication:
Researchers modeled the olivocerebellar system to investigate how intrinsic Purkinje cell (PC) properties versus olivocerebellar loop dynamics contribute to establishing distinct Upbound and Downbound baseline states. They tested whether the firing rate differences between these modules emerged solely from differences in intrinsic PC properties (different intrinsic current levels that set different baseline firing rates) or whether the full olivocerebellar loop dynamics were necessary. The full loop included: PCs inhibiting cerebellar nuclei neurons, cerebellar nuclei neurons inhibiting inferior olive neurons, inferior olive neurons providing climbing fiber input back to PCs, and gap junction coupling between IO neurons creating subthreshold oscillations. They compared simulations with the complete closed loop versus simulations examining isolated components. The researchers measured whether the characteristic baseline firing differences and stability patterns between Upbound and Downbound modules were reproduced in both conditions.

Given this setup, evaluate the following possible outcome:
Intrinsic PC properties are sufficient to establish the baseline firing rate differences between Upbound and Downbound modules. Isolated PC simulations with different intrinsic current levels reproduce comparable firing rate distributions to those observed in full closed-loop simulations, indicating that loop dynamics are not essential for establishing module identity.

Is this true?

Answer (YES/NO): NO